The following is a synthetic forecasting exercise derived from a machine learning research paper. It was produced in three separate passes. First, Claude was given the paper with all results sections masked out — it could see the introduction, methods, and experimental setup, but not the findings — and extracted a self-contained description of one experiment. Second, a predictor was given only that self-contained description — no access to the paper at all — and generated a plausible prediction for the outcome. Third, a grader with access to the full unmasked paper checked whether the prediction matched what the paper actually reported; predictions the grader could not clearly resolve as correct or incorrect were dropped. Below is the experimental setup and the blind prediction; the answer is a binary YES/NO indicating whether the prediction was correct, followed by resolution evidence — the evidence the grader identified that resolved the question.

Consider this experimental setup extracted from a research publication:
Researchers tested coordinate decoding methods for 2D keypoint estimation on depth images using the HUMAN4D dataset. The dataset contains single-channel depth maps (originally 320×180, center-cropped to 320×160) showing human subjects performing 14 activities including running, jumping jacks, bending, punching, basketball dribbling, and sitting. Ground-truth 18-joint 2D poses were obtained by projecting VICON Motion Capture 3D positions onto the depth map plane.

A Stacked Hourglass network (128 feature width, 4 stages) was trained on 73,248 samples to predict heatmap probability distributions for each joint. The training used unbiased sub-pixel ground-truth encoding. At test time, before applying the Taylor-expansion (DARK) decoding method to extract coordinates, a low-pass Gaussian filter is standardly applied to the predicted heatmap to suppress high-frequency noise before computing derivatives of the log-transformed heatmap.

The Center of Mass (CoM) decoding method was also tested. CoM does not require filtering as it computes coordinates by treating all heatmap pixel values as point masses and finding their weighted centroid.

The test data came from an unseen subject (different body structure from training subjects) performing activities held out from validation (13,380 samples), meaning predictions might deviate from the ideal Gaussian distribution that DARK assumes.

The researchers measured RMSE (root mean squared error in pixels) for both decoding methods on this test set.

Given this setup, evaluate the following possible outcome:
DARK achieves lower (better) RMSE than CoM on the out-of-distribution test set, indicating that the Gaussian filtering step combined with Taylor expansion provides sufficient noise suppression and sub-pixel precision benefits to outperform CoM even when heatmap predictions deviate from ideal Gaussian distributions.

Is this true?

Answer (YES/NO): NO